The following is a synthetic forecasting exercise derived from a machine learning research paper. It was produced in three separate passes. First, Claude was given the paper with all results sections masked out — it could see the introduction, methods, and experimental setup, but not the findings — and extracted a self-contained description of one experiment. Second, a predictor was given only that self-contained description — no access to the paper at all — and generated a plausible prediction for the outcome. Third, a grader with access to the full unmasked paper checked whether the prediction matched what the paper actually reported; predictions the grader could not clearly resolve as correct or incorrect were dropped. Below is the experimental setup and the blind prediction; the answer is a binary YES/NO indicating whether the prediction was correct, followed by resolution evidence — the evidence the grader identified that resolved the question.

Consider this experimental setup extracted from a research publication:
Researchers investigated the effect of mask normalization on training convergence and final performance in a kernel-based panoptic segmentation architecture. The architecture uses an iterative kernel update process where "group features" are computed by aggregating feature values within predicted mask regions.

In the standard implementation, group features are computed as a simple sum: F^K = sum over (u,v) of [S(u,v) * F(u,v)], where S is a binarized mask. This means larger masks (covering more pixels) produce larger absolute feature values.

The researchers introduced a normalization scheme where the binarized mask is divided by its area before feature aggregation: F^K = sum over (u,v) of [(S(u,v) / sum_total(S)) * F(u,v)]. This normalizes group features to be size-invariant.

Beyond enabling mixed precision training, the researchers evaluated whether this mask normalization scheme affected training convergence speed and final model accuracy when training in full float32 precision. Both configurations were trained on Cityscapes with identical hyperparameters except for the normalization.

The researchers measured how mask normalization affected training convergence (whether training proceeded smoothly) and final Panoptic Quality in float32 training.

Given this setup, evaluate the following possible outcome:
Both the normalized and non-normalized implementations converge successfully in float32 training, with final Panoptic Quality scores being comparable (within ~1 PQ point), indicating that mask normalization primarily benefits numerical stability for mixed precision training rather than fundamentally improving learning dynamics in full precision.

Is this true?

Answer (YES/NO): NO